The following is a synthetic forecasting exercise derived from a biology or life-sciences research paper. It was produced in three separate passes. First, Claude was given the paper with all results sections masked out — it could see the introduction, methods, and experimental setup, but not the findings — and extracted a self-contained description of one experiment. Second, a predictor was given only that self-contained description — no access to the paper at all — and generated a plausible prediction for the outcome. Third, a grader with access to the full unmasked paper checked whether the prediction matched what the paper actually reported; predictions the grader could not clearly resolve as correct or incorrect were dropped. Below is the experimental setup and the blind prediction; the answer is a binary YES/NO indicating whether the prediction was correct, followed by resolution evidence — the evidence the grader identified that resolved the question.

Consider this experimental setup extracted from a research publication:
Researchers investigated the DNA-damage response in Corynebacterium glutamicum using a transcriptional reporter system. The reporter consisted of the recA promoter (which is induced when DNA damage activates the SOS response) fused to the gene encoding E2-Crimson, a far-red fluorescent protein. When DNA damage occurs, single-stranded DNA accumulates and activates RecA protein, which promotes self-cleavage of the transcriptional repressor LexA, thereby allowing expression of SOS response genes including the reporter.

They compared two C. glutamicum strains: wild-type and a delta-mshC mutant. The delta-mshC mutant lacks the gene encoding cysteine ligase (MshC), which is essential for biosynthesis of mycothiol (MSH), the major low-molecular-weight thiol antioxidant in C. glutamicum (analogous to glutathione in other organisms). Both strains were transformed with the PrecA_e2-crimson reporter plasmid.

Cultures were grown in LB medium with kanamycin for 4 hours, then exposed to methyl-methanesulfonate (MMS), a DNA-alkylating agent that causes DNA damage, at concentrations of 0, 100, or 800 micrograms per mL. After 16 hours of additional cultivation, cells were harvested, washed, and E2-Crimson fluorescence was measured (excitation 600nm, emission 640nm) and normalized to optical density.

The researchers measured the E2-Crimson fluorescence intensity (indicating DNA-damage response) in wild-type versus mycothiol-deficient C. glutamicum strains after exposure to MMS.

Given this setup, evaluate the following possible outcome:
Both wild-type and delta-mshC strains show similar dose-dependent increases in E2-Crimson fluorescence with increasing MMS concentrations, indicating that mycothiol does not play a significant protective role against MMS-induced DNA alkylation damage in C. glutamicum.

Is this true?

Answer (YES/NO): NO